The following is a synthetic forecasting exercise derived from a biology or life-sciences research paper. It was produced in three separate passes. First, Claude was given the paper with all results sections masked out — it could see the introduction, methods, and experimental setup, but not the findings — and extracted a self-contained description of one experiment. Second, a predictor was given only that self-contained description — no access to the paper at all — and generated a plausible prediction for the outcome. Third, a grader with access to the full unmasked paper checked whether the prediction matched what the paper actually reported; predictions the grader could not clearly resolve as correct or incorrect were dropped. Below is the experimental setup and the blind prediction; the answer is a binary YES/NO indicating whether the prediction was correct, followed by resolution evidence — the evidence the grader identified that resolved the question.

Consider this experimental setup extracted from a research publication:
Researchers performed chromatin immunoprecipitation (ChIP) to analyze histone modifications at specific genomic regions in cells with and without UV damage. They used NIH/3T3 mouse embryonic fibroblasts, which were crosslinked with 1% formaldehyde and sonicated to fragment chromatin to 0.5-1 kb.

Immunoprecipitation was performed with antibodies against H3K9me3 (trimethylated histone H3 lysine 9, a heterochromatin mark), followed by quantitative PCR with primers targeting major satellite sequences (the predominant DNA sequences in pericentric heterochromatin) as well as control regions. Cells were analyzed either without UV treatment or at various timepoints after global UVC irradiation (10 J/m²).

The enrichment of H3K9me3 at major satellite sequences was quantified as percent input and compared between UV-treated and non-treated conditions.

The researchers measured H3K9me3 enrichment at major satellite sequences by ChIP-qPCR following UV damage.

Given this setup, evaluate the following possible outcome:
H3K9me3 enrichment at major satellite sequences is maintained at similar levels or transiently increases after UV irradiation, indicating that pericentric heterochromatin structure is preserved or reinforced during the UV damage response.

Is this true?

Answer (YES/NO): YES